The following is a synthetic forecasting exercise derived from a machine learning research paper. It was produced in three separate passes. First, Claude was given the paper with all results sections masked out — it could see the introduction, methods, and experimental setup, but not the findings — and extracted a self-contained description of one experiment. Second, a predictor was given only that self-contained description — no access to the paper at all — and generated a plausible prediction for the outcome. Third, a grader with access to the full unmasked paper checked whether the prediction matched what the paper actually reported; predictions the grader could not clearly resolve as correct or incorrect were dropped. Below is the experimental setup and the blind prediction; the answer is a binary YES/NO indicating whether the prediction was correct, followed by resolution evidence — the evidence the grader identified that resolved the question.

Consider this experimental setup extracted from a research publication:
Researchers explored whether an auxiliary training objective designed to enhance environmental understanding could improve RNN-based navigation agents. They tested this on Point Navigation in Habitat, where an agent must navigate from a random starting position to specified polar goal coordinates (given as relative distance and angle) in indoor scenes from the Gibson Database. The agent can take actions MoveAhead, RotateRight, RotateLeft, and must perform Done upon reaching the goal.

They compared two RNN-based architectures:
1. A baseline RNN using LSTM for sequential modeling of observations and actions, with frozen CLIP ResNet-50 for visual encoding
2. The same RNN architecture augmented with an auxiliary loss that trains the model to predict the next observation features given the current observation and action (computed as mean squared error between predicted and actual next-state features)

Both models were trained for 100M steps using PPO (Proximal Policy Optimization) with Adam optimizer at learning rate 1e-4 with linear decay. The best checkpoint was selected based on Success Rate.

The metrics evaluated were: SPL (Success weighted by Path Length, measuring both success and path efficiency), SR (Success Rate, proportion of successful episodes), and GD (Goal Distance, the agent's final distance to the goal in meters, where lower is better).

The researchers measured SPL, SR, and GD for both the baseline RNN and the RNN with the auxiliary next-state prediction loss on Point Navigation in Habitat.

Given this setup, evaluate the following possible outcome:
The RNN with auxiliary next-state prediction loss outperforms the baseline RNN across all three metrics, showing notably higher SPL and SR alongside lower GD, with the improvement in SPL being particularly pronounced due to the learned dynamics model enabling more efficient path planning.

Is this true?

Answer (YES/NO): YES